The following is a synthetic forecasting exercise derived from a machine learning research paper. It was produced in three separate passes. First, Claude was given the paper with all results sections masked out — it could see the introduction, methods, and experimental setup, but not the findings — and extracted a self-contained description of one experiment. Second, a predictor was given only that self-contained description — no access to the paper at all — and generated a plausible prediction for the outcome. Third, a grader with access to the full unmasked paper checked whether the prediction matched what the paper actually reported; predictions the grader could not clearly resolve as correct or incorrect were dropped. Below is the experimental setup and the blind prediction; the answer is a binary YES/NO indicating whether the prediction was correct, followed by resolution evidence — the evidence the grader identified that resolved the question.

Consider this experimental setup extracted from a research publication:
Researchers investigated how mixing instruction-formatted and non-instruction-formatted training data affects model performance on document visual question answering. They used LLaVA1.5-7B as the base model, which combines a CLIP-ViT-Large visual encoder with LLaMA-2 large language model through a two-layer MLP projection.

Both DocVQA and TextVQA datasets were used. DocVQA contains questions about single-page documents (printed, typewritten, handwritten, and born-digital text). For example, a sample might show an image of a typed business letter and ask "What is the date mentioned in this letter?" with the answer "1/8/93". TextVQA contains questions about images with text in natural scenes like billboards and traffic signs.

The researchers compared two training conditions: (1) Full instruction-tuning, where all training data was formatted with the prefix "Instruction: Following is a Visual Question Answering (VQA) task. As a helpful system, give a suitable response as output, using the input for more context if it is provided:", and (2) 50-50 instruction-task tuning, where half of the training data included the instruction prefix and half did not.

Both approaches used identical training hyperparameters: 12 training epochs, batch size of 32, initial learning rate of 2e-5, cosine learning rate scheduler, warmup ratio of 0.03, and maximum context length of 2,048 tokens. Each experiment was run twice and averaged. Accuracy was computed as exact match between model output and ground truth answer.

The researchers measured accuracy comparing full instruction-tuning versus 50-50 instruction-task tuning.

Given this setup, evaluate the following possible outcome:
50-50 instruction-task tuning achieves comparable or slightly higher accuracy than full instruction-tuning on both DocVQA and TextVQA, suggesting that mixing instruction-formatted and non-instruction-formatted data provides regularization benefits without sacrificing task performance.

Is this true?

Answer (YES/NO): NO